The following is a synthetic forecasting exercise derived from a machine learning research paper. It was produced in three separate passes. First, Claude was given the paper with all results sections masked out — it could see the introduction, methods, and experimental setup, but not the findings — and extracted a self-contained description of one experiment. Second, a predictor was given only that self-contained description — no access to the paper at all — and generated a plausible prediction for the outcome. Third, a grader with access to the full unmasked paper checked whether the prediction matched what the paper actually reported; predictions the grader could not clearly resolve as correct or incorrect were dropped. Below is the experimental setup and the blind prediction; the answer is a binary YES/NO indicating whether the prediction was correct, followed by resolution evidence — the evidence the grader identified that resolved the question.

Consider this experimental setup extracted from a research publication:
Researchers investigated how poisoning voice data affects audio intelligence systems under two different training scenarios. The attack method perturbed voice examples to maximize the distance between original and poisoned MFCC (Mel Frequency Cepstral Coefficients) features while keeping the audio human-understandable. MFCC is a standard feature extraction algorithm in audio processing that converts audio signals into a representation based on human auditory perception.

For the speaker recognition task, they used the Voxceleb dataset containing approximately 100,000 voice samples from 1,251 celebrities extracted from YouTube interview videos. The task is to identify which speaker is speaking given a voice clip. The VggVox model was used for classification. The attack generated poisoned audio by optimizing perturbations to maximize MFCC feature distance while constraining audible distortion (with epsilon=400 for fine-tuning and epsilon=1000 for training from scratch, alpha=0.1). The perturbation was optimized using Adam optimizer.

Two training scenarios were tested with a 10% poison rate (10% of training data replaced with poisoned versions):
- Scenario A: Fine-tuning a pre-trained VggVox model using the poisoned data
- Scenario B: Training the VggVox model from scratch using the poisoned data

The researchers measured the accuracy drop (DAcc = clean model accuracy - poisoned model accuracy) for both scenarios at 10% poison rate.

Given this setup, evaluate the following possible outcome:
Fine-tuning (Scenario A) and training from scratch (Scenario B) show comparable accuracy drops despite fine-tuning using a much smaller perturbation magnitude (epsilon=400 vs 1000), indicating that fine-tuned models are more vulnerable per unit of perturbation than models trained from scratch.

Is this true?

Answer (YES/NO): NO